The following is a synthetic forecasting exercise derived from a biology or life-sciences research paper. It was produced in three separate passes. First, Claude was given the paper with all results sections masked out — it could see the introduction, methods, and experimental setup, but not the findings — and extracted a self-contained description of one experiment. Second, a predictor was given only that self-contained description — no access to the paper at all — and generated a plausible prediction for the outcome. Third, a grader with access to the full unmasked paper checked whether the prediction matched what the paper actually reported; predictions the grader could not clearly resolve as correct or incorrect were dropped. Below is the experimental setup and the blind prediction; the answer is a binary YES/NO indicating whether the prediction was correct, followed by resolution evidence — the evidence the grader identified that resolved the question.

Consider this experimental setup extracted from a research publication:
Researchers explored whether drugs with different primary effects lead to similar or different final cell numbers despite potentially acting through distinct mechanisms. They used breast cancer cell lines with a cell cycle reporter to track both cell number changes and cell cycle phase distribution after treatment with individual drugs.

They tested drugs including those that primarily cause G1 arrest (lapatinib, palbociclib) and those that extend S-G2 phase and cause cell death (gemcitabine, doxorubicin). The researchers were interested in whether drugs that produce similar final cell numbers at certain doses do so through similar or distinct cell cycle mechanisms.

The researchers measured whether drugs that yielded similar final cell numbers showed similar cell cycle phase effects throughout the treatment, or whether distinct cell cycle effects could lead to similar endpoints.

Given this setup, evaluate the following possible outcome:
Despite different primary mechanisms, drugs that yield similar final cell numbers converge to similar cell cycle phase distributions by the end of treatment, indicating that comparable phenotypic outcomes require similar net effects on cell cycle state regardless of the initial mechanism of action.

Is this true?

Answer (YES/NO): NO